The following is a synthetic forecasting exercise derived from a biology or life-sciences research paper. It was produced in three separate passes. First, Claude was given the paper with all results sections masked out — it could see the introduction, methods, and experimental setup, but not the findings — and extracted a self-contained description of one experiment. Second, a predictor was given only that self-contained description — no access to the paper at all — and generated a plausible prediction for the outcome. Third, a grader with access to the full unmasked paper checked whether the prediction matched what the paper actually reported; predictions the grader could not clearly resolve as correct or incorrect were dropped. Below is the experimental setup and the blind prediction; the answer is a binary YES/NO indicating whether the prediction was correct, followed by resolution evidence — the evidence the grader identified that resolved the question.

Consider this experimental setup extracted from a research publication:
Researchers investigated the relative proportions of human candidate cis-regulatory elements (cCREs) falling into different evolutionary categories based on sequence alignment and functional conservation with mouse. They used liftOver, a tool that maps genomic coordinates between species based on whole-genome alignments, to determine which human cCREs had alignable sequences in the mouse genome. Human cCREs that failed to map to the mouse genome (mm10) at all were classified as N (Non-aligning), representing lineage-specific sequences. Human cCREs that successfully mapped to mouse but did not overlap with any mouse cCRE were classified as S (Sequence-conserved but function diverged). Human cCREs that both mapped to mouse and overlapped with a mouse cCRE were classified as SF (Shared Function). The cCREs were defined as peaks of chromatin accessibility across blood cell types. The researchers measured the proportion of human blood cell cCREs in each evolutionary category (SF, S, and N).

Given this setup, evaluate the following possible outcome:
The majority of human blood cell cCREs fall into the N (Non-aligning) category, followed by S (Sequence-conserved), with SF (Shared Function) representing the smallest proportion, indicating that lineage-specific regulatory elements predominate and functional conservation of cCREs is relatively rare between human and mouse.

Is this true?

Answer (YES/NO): NO